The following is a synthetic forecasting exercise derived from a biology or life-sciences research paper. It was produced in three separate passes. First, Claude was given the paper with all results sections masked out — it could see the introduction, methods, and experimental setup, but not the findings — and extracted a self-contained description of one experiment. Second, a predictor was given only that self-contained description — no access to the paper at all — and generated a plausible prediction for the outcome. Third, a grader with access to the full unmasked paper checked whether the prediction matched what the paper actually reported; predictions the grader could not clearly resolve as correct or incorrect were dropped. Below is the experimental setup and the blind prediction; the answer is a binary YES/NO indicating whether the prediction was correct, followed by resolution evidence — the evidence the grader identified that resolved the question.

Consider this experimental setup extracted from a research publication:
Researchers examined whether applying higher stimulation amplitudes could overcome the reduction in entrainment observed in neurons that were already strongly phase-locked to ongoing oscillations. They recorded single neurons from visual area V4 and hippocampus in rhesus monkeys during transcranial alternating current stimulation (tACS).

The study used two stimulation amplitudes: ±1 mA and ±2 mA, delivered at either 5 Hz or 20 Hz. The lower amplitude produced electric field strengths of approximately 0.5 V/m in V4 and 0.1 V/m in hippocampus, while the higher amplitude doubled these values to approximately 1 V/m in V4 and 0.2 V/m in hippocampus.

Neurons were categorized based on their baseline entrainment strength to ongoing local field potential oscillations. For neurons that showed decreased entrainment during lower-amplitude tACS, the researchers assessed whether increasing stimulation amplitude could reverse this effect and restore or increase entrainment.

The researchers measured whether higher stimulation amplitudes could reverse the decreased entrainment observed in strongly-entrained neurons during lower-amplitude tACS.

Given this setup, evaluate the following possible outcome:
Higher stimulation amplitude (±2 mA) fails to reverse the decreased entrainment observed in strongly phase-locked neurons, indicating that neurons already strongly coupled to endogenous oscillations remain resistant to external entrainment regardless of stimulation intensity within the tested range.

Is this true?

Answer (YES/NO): NO